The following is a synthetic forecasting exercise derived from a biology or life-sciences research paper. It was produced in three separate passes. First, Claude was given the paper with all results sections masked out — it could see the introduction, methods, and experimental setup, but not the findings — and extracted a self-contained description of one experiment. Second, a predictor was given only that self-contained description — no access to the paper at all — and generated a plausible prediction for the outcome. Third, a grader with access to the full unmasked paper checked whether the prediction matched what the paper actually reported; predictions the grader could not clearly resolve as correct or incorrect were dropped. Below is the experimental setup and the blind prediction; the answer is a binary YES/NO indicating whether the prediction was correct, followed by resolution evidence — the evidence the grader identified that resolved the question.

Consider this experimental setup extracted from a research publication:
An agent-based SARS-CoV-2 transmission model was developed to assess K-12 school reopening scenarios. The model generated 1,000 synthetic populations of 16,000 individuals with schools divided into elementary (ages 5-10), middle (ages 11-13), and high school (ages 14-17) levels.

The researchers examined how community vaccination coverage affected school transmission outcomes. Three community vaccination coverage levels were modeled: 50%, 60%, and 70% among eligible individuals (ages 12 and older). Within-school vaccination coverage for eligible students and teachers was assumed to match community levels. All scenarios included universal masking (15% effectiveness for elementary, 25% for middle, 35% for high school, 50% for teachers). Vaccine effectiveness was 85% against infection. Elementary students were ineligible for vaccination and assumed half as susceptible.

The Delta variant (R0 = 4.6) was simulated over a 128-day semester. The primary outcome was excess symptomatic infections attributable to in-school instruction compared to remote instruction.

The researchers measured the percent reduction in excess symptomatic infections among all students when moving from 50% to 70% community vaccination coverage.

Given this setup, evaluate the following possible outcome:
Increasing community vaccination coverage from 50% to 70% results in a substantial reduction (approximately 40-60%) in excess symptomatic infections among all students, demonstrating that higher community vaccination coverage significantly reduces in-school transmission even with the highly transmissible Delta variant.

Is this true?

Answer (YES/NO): YES